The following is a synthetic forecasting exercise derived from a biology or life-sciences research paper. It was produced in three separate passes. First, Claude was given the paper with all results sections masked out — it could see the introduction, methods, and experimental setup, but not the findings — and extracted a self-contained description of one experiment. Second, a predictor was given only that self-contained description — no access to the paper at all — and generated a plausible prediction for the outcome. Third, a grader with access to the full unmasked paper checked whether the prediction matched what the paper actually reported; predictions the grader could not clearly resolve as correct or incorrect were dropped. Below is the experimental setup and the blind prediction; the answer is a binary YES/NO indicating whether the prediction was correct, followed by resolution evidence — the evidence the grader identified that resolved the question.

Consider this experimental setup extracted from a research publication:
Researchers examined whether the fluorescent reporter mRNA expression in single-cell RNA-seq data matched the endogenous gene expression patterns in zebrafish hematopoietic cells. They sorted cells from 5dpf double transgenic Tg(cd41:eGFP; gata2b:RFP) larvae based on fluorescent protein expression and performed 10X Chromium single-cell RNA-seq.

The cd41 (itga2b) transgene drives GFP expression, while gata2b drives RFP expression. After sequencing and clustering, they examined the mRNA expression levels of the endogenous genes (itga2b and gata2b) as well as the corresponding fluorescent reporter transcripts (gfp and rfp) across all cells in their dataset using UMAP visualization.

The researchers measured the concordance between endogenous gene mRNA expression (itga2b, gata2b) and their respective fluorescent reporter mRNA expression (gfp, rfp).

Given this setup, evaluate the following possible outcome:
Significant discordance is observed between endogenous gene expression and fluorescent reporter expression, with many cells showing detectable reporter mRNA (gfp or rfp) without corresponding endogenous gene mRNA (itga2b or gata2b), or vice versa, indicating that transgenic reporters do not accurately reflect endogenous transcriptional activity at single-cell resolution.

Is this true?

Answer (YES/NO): YES